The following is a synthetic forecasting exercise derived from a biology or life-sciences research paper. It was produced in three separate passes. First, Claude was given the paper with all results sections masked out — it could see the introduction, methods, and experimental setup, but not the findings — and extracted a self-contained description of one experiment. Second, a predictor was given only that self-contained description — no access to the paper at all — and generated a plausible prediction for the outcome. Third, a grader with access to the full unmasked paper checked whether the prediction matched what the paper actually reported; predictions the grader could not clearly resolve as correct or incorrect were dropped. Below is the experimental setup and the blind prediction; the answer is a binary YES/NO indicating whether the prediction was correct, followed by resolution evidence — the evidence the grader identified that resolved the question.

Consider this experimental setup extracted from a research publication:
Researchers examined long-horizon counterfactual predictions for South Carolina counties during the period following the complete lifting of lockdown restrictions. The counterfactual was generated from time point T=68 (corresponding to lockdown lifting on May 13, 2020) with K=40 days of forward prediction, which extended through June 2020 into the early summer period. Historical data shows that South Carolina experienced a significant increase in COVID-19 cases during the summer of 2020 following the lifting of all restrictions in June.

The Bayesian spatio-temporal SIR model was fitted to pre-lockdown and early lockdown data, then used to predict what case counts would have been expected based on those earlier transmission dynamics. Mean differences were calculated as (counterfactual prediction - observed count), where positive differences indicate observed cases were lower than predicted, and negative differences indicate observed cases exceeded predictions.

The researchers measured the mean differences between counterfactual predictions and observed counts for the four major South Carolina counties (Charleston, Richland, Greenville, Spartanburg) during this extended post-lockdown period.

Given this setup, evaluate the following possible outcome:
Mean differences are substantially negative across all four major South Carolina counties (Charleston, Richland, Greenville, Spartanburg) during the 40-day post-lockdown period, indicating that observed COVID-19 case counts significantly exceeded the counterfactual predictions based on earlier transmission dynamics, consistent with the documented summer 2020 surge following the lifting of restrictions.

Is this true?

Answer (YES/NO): YES